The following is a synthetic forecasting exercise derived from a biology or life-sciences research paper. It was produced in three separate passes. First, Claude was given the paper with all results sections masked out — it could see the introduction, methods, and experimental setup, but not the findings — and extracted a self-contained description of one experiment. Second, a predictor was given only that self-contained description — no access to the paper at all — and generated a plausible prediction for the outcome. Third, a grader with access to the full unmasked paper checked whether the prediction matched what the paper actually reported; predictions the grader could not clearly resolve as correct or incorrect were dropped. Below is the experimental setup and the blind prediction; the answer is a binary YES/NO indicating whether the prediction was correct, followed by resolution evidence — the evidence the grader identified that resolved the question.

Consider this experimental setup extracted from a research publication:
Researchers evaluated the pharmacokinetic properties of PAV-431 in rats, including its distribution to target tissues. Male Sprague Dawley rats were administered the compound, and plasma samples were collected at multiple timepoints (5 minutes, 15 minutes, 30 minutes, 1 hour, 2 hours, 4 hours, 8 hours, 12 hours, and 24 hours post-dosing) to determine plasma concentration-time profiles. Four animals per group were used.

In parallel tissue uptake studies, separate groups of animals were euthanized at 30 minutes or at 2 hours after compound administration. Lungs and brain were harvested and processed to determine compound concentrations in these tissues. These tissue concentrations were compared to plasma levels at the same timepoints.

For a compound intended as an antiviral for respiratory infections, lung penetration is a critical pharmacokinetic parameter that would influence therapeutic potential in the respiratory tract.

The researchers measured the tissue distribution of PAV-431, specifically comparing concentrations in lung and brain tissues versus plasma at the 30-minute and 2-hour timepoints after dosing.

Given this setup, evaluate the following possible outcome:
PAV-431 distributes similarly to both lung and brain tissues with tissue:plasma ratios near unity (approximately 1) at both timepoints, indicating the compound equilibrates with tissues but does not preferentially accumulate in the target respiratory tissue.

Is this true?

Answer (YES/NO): NO